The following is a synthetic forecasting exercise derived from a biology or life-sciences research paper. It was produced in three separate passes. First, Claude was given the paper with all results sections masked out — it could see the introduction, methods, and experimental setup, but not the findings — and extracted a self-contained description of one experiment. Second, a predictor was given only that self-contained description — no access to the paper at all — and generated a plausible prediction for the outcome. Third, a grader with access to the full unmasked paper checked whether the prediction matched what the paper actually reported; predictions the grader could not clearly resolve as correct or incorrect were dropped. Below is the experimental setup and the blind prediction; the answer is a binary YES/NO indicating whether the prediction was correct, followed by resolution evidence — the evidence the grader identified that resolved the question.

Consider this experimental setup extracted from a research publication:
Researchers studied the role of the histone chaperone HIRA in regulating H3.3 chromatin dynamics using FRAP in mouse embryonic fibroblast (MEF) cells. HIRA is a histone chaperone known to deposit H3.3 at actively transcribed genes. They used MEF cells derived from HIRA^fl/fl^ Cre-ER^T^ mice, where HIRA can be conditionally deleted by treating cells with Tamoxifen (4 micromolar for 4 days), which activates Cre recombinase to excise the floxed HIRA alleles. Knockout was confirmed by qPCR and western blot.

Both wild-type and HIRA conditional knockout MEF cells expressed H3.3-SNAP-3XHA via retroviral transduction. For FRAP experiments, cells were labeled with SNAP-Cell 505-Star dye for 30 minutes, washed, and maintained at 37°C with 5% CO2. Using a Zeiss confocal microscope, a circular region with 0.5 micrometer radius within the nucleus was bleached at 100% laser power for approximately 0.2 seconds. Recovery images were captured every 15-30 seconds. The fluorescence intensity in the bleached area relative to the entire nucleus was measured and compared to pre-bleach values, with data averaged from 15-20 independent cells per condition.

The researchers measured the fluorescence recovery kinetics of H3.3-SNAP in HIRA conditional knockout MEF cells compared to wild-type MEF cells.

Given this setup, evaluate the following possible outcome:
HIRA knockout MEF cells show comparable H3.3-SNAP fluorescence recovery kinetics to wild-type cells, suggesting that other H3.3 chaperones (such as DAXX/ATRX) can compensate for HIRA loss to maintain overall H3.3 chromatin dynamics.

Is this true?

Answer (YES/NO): NO